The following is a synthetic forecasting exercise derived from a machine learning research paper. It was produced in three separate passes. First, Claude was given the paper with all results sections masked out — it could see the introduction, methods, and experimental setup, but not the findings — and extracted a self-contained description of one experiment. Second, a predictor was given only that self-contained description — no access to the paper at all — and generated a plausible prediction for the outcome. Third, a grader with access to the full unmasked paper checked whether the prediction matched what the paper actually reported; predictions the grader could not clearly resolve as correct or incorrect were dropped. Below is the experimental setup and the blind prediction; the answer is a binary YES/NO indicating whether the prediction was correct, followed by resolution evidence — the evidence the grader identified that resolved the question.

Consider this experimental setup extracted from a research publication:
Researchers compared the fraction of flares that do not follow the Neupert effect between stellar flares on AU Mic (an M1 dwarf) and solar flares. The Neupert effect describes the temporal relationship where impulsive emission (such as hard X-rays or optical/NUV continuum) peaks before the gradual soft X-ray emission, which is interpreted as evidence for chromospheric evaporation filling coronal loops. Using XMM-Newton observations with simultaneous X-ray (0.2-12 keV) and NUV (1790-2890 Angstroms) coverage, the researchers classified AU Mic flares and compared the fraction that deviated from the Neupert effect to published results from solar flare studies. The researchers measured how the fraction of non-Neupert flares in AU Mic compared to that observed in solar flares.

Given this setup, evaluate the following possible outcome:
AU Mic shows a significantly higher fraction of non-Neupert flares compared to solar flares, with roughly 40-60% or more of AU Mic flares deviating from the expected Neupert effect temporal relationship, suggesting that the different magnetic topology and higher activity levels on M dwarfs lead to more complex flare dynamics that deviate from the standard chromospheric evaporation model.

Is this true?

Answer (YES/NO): YES